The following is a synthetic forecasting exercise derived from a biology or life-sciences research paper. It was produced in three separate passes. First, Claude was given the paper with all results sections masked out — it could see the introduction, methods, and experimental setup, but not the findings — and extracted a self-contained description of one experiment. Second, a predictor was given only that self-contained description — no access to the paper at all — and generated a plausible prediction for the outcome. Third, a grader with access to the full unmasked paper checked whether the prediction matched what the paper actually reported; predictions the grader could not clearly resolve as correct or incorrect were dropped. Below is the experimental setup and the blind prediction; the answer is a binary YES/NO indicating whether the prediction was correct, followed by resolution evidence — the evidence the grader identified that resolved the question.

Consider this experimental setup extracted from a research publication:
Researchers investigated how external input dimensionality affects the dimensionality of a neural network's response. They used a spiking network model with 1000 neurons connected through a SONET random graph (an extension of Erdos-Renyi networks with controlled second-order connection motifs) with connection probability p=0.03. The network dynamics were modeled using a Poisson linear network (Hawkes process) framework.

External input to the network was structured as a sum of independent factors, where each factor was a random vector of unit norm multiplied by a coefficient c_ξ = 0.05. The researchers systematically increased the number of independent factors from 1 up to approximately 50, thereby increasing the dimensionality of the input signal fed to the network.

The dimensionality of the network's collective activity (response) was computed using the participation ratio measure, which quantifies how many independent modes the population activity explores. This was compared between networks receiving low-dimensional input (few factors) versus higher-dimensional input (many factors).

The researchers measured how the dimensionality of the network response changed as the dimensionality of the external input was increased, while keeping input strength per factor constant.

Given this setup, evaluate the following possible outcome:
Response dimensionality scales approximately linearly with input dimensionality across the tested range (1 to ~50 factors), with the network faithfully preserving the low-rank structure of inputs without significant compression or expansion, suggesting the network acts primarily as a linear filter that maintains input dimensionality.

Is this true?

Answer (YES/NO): NO